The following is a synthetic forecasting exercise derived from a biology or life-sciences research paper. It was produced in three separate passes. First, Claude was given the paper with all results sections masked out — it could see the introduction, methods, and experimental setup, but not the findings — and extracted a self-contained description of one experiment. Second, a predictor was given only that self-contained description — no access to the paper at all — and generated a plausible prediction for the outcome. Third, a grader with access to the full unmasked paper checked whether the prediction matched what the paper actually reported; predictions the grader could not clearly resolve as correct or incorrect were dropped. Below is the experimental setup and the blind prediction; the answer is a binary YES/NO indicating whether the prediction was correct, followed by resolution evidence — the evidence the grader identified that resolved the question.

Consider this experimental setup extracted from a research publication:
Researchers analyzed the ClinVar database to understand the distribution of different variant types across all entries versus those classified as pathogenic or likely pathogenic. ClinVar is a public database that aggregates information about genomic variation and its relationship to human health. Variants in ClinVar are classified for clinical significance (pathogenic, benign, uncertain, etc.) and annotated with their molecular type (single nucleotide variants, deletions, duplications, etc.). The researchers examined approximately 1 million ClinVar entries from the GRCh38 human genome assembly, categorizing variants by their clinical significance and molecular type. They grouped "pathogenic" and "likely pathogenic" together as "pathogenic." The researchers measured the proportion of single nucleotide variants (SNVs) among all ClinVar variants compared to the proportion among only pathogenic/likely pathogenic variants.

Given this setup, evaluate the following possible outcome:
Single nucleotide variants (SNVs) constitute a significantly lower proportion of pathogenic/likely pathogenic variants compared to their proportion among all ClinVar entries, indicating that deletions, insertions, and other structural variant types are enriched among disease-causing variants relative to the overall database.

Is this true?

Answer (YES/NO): YES